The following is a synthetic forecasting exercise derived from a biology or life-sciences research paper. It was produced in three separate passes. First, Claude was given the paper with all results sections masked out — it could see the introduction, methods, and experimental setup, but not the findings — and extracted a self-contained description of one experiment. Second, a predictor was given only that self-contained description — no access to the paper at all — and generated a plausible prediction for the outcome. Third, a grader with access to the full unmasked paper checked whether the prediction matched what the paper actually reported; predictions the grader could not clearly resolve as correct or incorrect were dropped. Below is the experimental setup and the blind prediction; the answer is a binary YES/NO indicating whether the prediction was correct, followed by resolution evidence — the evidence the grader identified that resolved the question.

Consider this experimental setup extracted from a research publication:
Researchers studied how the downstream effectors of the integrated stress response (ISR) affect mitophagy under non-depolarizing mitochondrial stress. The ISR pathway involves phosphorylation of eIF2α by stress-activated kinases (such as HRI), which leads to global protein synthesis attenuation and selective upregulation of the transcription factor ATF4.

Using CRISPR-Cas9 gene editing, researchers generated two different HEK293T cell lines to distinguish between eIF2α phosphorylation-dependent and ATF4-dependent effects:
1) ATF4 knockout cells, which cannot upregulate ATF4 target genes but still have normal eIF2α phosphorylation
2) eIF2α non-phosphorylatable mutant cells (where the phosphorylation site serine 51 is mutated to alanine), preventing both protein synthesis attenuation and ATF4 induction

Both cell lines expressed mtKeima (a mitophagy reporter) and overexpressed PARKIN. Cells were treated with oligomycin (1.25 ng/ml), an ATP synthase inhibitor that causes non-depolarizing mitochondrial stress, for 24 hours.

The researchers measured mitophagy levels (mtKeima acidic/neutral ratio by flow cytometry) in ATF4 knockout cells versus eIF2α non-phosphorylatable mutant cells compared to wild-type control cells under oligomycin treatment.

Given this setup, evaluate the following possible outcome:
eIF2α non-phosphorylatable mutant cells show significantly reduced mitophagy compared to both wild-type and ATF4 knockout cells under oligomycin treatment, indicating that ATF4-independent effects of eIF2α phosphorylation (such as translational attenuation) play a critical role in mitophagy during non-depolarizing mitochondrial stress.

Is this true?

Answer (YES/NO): NO